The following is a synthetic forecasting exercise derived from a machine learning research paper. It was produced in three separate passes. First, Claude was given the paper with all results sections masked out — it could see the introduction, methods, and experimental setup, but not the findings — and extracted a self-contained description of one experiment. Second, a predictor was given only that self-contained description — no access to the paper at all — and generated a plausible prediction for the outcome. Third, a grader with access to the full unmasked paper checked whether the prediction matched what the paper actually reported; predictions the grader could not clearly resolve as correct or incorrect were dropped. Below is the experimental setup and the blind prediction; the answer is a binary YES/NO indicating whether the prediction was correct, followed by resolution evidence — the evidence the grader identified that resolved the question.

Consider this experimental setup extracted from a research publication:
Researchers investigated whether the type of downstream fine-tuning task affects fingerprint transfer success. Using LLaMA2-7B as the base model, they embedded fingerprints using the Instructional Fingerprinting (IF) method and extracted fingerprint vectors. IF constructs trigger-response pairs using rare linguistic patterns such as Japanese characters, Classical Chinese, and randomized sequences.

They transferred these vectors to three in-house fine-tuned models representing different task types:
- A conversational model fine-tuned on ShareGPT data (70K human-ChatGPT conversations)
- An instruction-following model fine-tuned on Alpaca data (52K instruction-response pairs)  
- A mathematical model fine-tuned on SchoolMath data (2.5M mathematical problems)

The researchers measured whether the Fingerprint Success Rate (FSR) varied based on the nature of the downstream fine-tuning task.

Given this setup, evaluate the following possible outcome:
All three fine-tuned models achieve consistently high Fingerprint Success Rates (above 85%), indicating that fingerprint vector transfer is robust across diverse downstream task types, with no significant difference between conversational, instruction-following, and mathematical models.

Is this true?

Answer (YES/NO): YES